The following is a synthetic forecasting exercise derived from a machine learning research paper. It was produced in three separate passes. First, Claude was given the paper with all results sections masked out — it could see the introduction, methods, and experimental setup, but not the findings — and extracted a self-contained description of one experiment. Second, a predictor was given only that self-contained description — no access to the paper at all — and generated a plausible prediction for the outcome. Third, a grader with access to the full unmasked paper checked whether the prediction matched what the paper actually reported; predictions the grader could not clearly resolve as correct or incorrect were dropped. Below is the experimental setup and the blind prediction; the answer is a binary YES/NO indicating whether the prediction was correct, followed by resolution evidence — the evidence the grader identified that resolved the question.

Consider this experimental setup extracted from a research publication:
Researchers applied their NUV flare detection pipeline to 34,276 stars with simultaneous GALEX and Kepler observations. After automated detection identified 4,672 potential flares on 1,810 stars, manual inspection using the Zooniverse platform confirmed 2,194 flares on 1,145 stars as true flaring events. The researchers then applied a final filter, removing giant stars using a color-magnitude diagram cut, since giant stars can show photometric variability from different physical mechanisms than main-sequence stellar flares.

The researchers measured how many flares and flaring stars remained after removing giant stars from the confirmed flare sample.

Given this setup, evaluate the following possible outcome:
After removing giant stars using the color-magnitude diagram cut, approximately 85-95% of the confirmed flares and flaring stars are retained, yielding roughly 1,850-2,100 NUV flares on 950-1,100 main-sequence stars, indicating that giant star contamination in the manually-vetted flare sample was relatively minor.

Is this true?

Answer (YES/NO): YES